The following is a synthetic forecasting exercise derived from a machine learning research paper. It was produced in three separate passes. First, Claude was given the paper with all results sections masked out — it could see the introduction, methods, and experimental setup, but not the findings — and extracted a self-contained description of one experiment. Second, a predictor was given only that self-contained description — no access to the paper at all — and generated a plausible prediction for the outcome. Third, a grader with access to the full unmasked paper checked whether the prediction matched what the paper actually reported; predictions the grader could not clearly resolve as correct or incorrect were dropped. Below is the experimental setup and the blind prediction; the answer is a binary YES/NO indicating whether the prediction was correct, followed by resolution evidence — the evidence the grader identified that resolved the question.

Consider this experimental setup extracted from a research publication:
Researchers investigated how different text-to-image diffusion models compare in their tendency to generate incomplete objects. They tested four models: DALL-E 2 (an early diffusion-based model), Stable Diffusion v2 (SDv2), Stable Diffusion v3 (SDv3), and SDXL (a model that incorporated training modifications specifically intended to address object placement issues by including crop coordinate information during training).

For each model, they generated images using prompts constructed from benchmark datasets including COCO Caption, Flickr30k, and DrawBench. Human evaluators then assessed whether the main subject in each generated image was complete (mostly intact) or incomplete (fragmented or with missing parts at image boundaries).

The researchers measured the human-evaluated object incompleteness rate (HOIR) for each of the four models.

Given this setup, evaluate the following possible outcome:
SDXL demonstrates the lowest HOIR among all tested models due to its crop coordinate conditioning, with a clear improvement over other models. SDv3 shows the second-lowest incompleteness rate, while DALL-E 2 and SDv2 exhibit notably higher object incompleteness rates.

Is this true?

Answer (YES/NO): YES